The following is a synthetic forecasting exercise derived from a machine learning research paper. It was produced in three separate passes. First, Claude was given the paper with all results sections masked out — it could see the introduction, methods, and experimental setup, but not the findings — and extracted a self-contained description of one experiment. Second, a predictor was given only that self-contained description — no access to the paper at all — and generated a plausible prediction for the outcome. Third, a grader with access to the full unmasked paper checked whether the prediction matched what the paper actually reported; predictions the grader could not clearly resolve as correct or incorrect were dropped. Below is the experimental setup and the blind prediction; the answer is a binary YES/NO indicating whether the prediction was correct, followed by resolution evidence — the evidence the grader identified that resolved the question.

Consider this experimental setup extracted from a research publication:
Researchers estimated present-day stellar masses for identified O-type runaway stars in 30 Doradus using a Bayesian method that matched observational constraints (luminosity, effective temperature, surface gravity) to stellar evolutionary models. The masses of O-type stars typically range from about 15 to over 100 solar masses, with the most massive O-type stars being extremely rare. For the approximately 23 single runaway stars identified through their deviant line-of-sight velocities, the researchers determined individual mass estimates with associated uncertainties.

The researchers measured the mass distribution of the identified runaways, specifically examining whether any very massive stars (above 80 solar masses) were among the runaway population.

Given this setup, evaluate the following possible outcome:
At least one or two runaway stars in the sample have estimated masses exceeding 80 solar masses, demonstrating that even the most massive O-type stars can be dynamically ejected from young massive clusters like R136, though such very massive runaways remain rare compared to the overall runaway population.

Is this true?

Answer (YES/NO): YES